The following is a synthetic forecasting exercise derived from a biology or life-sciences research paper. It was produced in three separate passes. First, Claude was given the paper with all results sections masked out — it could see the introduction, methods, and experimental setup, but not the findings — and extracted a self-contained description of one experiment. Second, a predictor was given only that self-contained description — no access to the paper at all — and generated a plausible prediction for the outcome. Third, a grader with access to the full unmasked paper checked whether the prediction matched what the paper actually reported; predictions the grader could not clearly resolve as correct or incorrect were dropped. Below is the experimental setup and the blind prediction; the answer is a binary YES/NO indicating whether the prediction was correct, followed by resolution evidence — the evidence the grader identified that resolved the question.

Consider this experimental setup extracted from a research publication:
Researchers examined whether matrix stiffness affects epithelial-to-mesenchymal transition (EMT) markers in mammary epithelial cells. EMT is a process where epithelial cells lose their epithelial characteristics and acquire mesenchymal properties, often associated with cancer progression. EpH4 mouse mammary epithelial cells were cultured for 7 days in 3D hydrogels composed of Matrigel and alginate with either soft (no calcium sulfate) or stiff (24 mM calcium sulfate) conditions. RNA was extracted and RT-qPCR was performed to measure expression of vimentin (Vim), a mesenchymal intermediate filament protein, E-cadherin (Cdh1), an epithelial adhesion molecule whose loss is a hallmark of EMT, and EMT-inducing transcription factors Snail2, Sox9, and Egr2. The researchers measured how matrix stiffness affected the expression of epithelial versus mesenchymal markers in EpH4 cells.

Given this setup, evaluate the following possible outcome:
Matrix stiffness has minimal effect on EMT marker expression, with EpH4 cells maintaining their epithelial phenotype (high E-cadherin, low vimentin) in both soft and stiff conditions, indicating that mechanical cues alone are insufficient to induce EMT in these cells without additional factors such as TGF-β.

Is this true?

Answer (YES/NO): YES